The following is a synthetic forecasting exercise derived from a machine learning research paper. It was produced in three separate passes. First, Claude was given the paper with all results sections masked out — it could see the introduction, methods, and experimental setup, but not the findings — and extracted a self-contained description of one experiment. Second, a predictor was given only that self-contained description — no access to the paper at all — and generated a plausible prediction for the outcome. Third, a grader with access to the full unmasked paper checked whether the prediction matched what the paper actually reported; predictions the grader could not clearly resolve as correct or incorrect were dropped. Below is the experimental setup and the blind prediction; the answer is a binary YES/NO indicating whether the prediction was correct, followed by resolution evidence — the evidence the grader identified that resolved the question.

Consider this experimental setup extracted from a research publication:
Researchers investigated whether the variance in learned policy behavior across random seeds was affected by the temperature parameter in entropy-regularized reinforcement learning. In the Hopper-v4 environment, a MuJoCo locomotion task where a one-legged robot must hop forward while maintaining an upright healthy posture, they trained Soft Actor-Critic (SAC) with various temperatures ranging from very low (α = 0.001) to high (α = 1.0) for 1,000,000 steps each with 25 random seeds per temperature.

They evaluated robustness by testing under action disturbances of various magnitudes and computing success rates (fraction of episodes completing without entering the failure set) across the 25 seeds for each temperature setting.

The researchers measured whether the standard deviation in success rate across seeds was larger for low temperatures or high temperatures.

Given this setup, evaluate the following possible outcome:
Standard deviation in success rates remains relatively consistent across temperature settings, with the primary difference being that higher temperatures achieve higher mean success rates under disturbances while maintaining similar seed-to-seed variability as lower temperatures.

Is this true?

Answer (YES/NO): NO